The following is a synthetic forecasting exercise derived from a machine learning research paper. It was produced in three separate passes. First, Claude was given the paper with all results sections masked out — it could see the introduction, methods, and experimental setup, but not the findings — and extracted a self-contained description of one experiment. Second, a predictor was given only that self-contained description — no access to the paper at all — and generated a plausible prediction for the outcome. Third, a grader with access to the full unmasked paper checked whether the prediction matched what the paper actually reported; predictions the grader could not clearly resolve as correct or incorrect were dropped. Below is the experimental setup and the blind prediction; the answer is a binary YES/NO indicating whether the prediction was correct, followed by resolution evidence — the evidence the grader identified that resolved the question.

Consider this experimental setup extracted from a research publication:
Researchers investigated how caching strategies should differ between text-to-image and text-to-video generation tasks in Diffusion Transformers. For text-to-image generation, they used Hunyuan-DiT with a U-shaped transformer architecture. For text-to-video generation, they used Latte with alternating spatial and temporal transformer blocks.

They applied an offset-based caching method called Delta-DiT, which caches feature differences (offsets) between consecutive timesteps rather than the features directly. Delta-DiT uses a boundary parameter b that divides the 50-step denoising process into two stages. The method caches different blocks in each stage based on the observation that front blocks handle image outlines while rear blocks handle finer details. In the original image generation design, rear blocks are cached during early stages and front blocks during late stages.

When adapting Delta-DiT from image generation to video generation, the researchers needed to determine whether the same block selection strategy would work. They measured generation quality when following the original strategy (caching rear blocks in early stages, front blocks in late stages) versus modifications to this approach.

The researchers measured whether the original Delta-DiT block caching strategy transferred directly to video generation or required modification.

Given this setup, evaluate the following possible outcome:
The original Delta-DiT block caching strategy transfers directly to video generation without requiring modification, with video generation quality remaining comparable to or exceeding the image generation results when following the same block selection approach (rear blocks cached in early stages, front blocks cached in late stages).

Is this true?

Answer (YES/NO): NO